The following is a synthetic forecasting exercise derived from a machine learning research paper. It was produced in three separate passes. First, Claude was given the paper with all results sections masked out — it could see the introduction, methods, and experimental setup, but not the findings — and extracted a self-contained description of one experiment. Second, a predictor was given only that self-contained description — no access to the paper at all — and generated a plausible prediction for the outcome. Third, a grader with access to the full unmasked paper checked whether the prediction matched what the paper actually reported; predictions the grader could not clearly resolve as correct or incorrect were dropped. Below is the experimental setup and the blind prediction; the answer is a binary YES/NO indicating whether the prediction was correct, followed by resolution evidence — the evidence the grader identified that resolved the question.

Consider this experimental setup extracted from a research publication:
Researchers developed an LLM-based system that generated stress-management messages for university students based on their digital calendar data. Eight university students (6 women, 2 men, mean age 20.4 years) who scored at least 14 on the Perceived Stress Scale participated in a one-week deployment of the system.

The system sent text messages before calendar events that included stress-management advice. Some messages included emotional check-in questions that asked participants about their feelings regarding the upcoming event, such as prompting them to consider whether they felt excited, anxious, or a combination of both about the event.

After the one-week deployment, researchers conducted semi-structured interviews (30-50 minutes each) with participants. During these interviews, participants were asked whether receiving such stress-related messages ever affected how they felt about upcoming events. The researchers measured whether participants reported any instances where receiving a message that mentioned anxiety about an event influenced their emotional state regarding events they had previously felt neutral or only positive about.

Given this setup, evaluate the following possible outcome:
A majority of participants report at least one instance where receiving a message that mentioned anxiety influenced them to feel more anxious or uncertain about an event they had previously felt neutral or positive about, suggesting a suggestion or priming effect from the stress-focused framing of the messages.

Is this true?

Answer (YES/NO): NO